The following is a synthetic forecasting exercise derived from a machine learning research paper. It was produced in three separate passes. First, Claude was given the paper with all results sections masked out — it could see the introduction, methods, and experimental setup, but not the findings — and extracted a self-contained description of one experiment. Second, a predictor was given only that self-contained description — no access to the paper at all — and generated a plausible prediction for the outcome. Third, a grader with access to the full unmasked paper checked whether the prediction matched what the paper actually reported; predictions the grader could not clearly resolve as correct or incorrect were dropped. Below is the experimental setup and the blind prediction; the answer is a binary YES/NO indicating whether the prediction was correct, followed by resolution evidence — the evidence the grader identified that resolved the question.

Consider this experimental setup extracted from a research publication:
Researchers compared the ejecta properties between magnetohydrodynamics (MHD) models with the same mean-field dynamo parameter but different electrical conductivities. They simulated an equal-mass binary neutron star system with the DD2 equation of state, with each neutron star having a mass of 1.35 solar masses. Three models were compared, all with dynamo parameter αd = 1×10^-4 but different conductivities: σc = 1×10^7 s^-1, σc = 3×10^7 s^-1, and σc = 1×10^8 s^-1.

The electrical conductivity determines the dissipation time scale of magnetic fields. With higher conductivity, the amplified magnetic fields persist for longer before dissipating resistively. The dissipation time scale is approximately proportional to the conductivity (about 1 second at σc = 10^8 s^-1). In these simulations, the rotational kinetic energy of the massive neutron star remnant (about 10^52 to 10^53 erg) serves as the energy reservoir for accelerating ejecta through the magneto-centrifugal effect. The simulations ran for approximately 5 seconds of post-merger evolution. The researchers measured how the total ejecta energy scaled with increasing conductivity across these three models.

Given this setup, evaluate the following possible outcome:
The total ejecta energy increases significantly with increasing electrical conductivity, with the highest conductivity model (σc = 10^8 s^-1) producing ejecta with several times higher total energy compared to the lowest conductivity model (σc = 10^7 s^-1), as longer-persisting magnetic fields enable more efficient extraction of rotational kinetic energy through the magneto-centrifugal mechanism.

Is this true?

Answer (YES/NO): NO